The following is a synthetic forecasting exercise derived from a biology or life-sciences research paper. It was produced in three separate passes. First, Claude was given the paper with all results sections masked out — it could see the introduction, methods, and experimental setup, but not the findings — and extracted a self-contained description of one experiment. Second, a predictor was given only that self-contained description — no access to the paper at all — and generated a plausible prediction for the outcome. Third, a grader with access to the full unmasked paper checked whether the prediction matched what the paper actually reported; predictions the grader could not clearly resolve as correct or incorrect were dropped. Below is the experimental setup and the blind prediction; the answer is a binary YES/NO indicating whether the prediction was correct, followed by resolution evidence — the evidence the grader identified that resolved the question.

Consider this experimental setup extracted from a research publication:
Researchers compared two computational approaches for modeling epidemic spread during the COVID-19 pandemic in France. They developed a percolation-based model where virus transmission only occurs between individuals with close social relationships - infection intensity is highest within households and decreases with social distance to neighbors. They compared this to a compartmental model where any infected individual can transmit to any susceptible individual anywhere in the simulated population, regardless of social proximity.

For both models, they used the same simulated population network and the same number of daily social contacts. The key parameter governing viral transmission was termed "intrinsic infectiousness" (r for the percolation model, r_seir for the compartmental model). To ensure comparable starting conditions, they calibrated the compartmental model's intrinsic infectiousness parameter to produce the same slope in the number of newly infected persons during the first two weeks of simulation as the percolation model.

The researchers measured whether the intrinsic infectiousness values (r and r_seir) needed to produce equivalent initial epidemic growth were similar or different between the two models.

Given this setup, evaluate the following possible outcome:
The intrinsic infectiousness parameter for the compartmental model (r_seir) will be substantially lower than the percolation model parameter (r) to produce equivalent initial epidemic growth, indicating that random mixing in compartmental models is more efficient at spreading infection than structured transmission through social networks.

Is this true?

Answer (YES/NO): YES